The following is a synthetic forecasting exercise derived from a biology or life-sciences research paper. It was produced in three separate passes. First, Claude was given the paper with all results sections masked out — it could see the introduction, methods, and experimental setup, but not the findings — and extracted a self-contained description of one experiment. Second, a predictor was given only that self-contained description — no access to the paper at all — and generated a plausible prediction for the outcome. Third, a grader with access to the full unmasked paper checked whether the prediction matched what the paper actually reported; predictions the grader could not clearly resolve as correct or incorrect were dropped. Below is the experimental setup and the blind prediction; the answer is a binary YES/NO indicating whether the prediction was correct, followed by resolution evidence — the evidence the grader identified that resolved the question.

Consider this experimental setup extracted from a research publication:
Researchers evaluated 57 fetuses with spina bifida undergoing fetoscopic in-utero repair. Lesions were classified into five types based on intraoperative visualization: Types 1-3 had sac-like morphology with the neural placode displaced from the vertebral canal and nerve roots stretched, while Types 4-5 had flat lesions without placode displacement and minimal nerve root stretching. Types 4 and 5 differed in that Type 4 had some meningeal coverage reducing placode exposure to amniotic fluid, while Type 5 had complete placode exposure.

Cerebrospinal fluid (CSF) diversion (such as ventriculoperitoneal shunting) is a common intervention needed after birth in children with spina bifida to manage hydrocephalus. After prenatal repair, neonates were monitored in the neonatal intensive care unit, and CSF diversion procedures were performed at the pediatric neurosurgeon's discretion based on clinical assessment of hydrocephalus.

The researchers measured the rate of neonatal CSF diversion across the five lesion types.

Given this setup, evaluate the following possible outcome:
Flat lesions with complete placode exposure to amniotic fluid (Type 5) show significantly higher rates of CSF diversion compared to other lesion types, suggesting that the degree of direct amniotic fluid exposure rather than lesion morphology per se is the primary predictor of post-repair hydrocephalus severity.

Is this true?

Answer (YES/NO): NO